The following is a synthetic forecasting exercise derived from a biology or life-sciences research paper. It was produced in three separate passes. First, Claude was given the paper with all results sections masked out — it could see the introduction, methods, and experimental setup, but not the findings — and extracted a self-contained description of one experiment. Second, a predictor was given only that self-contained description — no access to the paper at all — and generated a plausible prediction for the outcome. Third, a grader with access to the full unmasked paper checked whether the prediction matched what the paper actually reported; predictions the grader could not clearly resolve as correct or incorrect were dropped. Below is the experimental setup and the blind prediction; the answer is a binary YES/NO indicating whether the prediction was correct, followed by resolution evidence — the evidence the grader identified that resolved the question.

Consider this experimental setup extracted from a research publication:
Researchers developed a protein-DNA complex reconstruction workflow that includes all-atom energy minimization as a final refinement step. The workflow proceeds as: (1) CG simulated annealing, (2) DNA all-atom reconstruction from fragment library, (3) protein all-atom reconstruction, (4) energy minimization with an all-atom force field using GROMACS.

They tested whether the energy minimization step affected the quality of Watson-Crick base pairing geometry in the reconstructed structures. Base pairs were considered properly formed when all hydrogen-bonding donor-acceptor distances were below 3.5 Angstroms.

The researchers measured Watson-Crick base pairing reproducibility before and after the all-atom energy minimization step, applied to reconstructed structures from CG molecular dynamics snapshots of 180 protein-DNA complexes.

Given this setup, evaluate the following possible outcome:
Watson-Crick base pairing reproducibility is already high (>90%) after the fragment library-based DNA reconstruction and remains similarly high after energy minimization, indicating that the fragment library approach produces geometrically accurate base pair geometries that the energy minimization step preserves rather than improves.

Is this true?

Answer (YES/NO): NO